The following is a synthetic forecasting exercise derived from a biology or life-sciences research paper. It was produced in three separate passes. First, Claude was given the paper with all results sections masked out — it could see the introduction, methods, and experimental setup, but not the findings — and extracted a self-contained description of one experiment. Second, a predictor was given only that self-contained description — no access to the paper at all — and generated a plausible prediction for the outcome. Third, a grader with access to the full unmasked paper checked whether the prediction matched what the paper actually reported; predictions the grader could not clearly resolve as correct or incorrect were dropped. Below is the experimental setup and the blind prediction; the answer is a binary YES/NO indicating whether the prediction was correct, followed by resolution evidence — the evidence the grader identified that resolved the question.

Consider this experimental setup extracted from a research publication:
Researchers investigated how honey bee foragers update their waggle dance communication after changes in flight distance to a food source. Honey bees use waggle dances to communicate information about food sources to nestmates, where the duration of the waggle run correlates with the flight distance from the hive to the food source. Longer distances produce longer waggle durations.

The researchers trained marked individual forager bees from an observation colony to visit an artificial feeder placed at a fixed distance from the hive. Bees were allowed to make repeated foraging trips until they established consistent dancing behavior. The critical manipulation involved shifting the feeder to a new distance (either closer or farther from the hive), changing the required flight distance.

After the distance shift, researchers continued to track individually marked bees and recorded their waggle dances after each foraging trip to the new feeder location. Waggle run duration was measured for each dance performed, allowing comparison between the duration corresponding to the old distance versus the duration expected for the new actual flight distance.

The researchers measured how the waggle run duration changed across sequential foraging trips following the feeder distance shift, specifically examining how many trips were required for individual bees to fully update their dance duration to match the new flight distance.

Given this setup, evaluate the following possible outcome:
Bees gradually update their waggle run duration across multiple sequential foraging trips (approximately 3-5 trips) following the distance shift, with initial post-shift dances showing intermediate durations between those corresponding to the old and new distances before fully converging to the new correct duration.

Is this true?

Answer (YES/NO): NO